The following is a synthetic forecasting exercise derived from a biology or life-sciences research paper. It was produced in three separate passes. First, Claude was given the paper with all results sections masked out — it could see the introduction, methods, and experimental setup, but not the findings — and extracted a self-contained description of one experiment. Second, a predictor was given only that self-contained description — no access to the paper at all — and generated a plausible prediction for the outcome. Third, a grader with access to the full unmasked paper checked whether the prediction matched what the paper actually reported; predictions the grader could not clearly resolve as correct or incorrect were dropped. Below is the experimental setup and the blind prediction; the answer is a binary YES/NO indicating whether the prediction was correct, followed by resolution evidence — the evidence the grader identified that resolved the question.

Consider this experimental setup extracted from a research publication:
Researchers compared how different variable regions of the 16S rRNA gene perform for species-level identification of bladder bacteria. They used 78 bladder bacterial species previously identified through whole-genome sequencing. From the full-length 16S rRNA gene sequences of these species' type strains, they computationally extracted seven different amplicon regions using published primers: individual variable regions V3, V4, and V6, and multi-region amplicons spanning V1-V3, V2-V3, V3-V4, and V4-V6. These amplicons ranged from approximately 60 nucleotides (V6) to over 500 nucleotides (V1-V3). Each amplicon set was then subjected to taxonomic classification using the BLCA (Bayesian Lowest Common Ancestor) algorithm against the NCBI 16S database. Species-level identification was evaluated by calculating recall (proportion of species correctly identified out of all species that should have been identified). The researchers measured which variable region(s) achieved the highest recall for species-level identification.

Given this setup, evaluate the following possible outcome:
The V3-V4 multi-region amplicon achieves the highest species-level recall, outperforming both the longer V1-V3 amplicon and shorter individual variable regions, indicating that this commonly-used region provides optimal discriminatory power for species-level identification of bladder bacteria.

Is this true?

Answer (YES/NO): NO